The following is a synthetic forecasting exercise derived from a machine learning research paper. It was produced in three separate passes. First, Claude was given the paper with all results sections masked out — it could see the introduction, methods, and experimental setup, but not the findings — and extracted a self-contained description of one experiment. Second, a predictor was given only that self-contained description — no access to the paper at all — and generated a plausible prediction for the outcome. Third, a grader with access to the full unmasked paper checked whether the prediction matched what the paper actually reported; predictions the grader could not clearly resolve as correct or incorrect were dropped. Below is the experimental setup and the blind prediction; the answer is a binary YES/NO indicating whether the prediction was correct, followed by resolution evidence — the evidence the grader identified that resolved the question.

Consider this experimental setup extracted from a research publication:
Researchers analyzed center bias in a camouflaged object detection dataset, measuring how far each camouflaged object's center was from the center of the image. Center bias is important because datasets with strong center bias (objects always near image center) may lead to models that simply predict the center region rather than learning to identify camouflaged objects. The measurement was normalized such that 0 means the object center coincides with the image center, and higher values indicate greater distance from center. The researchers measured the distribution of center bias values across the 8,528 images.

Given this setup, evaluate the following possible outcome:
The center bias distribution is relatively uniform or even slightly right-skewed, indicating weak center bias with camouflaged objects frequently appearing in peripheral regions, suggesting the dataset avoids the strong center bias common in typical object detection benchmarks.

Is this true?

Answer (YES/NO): YES